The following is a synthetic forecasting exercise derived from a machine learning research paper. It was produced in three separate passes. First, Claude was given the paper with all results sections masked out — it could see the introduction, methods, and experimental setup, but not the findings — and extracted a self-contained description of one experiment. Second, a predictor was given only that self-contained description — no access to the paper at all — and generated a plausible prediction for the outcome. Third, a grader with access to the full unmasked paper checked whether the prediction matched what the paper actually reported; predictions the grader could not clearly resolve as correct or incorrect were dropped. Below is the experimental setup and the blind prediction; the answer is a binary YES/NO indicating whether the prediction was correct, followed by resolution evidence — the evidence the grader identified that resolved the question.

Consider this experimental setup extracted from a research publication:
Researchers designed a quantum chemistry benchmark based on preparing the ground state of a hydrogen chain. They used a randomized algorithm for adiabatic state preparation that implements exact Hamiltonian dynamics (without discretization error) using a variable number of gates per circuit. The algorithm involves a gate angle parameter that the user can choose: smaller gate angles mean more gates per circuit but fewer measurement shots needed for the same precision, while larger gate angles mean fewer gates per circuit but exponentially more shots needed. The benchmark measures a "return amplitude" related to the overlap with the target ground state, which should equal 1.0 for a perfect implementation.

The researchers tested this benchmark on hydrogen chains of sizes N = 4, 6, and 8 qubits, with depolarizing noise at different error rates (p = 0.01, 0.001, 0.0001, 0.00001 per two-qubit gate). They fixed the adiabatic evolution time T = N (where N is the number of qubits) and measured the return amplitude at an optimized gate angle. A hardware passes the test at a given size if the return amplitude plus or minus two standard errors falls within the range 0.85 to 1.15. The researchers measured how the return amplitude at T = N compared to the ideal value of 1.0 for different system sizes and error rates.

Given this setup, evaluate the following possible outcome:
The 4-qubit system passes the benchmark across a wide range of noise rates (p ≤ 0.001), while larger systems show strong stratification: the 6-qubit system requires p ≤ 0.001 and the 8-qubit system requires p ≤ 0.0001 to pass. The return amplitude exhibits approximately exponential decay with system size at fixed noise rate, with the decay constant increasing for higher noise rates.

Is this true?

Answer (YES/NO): NO